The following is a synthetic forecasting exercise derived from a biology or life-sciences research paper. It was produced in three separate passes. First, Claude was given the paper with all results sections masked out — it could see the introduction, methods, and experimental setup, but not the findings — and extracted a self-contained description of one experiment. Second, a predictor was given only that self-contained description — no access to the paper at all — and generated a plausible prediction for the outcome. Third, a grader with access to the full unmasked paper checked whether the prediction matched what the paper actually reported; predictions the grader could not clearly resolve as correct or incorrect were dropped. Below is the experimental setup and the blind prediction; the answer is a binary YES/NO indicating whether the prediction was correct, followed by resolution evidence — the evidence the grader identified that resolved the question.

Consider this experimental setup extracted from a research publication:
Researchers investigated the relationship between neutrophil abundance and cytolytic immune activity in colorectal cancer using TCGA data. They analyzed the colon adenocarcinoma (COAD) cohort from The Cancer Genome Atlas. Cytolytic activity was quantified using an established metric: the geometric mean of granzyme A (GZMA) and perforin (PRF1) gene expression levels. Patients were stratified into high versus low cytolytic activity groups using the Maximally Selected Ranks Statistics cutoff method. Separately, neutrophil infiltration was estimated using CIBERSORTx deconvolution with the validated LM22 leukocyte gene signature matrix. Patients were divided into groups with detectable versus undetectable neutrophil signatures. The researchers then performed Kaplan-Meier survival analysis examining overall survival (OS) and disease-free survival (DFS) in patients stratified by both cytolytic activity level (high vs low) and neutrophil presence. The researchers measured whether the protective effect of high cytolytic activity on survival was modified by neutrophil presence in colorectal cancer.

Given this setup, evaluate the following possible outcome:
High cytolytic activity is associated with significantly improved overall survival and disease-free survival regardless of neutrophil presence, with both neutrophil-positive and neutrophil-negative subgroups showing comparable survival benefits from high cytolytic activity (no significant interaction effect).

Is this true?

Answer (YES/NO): NO